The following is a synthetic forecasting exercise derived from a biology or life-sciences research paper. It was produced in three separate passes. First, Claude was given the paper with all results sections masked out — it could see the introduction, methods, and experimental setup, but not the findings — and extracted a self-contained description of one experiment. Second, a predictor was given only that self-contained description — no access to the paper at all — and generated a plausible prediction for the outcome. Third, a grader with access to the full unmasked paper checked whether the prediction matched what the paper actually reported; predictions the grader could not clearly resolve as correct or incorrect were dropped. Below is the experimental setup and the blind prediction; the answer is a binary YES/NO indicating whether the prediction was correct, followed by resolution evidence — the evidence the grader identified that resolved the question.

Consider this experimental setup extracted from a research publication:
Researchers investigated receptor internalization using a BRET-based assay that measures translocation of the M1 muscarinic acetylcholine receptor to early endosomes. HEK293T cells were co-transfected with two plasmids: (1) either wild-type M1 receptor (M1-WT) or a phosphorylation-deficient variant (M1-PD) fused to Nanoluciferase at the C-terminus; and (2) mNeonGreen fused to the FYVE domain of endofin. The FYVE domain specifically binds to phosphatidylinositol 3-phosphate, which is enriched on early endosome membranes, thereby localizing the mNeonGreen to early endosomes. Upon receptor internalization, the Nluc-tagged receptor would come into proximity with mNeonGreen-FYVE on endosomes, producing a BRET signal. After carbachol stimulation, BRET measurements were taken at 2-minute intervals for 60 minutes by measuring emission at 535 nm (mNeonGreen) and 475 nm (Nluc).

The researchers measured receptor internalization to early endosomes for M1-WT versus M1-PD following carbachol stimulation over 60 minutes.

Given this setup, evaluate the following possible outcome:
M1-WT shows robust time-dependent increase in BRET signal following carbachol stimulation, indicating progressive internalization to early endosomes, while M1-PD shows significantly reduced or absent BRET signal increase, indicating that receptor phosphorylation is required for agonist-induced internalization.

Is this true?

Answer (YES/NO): YES